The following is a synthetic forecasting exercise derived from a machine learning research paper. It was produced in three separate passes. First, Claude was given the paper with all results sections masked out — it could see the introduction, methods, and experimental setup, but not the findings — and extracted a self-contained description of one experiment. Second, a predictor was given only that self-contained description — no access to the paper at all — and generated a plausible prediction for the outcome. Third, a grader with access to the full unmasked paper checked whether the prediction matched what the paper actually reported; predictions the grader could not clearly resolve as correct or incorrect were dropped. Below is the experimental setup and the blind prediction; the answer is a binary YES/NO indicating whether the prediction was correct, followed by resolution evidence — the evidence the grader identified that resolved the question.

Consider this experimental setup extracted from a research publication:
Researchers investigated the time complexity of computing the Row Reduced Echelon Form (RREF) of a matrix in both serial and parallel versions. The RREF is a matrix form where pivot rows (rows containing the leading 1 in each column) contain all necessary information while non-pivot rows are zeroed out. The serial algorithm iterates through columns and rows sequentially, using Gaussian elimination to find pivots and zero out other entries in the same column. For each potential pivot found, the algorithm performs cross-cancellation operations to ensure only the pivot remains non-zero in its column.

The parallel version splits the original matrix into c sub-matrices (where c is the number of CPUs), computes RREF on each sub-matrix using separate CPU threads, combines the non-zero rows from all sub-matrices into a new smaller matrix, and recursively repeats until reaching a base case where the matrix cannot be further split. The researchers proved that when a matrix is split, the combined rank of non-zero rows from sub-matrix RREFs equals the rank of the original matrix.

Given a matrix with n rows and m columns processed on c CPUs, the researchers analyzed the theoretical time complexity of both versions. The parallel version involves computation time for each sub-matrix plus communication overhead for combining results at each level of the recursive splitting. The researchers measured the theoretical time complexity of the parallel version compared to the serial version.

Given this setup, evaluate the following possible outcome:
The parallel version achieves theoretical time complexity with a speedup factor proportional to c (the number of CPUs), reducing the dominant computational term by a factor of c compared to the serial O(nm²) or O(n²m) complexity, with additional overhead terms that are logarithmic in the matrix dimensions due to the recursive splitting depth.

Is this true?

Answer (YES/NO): NO